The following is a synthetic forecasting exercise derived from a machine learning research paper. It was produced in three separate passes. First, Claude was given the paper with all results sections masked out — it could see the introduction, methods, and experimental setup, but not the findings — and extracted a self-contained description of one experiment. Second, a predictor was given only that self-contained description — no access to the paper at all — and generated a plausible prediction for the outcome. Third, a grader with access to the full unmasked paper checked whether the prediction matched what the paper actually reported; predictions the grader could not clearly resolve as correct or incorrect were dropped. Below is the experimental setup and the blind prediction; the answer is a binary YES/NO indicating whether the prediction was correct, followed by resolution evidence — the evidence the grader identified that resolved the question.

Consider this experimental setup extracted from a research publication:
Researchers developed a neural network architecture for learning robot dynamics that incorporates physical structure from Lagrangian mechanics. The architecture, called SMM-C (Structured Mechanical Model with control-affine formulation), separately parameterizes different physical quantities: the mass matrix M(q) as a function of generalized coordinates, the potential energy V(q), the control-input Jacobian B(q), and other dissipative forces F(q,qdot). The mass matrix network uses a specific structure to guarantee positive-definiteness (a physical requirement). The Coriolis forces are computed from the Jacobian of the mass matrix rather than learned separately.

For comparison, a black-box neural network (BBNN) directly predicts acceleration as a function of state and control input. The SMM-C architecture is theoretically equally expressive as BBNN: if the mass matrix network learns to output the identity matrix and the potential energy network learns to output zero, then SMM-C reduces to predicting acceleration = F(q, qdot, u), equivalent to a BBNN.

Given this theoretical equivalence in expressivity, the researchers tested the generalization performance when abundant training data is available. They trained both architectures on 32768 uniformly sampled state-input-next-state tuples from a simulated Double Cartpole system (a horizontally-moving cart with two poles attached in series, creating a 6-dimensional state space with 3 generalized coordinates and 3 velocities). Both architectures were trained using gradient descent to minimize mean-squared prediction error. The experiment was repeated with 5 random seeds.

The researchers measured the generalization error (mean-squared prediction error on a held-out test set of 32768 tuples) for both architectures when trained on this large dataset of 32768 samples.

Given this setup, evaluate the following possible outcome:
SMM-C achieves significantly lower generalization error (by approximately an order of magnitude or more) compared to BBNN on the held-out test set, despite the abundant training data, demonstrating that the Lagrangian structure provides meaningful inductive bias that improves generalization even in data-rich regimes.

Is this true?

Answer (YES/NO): YES